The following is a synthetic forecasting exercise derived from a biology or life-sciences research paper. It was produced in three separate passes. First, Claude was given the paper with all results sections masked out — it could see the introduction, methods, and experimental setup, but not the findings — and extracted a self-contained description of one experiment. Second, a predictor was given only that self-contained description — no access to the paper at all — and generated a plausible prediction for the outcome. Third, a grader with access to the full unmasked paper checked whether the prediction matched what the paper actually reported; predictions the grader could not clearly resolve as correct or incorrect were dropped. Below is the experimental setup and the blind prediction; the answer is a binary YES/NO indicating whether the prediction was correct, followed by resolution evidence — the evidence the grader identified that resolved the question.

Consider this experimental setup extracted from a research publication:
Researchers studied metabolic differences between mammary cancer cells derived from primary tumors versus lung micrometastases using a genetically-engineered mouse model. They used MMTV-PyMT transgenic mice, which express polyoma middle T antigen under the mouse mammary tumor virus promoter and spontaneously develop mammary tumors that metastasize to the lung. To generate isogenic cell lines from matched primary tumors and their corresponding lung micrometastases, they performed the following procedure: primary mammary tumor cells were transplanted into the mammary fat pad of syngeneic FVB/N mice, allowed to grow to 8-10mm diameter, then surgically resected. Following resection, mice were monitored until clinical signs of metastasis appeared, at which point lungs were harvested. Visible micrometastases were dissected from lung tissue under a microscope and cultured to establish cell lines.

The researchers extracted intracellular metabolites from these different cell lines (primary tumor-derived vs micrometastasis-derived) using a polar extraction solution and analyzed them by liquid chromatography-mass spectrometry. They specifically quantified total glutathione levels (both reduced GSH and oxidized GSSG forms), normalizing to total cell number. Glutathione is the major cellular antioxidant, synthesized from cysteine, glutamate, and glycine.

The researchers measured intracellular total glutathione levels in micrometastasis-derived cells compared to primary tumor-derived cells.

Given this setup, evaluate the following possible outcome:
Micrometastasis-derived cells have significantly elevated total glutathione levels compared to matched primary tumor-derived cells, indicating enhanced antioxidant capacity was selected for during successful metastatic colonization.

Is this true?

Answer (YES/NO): NO